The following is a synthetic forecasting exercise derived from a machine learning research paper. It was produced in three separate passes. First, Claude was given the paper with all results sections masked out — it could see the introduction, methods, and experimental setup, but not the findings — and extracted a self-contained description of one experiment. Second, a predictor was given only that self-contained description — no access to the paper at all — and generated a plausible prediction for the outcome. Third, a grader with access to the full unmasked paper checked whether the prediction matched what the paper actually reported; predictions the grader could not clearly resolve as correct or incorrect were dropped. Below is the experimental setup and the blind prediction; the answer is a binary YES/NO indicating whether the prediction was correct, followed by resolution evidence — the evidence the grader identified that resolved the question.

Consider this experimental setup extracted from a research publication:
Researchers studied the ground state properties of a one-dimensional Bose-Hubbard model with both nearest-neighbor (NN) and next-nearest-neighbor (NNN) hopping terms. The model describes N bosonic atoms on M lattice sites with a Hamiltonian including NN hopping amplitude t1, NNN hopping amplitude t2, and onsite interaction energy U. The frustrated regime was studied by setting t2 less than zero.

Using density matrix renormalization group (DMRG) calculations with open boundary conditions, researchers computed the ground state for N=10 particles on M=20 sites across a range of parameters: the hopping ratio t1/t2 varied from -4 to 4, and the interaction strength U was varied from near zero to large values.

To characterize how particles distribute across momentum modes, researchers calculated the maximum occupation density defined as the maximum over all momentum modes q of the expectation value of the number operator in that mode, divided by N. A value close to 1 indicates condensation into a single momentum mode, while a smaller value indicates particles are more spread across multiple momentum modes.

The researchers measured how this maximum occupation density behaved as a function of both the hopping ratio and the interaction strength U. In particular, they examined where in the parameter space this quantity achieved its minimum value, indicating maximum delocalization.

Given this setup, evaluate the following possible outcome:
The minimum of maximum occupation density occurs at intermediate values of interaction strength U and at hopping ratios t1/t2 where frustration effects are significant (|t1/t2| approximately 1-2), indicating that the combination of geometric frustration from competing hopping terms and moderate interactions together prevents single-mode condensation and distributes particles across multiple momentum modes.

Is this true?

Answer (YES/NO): NO